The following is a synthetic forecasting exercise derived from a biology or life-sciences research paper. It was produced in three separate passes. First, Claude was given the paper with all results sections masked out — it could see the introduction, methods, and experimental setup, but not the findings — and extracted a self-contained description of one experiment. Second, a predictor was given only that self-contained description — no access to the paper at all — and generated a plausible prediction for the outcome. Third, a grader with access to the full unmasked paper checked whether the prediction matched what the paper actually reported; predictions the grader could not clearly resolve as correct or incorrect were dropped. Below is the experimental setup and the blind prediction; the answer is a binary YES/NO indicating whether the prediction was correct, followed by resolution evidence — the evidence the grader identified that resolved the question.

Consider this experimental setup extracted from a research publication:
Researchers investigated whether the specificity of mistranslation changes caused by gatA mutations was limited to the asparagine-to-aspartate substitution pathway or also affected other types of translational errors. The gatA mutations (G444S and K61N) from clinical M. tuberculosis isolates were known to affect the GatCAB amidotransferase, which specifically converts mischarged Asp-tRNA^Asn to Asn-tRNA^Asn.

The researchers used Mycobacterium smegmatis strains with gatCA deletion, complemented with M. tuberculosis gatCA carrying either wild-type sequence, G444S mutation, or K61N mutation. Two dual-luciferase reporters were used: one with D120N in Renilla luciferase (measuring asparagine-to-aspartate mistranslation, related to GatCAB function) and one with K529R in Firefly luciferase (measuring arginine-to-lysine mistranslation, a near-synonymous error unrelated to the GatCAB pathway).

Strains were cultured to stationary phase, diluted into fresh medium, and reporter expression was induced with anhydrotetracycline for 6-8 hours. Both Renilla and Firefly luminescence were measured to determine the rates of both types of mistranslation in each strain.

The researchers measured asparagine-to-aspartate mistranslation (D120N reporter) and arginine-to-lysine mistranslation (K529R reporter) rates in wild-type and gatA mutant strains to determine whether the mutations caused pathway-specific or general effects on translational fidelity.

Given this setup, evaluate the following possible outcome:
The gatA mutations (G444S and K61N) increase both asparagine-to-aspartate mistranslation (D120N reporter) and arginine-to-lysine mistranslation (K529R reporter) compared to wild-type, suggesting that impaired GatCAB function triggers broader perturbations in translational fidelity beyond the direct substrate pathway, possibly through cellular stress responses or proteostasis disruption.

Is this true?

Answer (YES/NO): NO